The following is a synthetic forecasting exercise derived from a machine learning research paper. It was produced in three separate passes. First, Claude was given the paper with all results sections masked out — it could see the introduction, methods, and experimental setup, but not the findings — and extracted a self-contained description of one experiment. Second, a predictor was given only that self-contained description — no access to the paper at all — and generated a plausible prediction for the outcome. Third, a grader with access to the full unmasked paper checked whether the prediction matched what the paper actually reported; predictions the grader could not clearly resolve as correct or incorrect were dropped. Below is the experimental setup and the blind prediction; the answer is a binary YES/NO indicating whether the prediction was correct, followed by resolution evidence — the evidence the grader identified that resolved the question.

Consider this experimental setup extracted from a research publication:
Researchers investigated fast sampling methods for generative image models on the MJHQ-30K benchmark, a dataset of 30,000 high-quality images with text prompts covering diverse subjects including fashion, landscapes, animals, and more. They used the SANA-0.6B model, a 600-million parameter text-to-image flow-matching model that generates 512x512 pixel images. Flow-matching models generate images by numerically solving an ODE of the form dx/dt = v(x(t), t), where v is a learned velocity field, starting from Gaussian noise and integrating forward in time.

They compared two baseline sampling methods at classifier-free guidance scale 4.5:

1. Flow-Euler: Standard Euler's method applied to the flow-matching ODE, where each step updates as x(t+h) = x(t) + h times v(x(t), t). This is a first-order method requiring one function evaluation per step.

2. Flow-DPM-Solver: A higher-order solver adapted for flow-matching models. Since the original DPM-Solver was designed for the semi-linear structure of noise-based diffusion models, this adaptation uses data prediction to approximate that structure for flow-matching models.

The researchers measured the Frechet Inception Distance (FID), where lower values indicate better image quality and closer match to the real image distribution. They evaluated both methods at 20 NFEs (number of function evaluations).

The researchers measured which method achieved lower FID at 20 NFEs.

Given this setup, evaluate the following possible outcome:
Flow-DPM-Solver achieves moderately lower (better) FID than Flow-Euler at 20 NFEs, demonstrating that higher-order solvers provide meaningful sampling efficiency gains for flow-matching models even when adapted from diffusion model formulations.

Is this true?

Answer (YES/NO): YES